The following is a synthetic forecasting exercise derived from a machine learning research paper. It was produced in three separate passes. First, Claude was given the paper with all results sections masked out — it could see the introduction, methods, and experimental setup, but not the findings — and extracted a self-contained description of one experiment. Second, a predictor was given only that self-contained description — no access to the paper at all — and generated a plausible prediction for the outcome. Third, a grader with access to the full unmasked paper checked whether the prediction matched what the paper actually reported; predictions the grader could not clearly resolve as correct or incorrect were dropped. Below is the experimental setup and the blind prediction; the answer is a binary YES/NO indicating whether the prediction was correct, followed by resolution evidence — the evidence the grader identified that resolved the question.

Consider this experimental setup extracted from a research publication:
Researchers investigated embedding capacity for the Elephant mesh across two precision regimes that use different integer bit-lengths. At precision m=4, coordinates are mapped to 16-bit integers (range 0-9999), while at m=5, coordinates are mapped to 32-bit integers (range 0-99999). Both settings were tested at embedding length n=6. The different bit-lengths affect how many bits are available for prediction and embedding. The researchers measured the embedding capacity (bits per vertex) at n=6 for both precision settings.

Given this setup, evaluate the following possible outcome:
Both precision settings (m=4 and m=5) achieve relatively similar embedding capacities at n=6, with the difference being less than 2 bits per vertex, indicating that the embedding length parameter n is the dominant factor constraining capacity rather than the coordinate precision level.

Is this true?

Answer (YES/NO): YES